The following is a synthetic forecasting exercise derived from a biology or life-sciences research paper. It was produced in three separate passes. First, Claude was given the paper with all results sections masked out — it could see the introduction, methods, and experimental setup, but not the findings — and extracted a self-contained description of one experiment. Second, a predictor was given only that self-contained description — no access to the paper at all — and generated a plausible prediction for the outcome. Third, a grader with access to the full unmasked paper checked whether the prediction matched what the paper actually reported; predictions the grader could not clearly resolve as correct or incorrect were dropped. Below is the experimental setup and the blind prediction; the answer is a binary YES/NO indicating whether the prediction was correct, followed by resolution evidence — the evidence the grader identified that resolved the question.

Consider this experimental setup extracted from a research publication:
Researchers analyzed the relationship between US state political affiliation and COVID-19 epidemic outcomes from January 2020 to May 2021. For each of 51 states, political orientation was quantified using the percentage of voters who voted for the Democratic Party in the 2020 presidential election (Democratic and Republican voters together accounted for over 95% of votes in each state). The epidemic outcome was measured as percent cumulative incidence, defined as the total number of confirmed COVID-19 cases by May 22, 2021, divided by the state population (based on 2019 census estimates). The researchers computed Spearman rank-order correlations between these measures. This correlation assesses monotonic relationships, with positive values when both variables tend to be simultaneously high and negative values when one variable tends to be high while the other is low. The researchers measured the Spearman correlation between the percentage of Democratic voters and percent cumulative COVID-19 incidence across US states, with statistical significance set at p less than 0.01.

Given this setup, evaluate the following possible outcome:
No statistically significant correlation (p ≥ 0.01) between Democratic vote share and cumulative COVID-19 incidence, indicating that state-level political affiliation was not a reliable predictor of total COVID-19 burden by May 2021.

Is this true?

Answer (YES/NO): YES